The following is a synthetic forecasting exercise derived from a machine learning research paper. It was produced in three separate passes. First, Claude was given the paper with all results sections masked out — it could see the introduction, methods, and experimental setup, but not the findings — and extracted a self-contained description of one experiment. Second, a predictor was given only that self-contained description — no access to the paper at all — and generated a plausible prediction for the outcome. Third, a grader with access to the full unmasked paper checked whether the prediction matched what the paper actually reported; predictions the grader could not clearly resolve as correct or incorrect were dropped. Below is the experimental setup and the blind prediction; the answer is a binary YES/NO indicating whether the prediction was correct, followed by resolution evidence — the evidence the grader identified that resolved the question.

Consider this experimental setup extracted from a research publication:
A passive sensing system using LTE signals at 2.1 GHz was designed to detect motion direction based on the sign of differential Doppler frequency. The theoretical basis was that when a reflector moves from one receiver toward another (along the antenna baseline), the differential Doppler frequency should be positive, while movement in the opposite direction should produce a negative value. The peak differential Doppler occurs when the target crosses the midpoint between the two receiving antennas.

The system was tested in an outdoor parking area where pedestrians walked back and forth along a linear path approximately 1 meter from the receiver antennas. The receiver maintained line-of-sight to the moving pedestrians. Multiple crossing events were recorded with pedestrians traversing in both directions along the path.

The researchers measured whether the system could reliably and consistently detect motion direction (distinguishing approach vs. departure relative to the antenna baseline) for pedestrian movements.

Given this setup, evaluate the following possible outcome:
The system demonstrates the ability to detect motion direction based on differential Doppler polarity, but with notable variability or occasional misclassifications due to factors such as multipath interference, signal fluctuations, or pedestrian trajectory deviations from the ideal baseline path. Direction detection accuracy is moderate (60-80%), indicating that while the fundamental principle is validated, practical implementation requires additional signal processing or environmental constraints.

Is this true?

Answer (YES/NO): NO